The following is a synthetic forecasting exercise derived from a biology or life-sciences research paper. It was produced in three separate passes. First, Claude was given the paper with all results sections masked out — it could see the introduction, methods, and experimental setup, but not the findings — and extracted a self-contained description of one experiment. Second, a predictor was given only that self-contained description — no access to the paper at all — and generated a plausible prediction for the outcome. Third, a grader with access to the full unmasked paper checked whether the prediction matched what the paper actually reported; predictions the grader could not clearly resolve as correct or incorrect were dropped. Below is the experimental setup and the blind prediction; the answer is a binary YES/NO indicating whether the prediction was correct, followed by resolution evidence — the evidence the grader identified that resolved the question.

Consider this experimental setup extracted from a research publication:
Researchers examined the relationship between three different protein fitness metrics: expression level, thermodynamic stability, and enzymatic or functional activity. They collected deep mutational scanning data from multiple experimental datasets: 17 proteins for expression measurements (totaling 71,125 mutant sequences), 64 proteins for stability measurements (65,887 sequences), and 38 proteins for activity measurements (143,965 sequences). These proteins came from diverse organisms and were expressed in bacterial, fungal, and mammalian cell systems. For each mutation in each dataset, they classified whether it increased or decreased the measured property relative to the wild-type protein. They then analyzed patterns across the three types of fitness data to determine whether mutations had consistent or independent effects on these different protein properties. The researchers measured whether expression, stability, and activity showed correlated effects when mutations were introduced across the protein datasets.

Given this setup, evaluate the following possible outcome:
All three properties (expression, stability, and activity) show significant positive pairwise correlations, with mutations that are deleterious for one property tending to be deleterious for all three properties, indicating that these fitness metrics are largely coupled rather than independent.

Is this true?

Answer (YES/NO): NO